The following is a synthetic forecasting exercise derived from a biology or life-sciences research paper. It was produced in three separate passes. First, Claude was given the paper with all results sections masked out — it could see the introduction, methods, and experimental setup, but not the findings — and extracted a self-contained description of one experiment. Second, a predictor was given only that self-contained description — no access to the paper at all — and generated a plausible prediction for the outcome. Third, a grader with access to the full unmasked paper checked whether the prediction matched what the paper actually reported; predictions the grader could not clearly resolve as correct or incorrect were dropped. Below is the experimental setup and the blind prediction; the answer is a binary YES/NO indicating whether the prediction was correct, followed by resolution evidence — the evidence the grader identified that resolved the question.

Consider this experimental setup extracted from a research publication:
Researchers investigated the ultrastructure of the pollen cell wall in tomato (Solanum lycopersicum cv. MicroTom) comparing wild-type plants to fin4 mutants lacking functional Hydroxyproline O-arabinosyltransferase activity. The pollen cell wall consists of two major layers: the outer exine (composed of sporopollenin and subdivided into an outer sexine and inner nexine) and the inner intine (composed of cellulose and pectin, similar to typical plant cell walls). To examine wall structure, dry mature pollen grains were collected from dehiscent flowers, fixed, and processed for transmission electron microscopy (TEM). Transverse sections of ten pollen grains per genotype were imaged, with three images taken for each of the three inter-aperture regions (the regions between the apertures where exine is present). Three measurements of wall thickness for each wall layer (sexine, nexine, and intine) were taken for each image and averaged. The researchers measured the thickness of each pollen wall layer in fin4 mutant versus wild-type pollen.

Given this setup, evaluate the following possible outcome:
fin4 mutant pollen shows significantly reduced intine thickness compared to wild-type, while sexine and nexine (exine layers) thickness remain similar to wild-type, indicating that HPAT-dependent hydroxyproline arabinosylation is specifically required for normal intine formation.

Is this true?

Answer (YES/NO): YES